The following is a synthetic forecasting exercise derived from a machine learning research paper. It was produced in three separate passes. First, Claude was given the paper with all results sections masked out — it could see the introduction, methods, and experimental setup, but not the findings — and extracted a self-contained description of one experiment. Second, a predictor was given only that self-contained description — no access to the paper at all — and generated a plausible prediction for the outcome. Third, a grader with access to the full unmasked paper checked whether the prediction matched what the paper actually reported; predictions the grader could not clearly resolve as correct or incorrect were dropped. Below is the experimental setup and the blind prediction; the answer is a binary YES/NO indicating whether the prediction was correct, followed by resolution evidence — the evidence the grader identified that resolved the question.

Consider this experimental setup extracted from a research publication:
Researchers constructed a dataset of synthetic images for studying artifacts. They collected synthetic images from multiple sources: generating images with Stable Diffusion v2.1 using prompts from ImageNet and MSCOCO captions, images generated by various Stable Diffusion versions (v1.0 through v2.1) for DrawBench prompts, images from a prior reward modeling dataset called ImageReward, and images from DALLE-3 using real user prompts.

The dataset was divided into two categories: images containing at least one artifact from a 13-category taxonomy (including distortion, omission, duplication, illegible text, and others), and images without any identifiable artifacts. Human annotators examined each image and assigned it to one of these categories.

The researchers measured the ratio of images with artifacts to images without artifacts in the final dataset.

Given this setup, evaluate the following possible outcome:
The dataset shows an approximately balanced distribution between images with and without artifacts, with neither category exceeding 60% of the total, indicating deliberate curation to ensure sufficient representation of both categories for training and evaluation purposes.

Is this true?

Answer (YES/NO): YES